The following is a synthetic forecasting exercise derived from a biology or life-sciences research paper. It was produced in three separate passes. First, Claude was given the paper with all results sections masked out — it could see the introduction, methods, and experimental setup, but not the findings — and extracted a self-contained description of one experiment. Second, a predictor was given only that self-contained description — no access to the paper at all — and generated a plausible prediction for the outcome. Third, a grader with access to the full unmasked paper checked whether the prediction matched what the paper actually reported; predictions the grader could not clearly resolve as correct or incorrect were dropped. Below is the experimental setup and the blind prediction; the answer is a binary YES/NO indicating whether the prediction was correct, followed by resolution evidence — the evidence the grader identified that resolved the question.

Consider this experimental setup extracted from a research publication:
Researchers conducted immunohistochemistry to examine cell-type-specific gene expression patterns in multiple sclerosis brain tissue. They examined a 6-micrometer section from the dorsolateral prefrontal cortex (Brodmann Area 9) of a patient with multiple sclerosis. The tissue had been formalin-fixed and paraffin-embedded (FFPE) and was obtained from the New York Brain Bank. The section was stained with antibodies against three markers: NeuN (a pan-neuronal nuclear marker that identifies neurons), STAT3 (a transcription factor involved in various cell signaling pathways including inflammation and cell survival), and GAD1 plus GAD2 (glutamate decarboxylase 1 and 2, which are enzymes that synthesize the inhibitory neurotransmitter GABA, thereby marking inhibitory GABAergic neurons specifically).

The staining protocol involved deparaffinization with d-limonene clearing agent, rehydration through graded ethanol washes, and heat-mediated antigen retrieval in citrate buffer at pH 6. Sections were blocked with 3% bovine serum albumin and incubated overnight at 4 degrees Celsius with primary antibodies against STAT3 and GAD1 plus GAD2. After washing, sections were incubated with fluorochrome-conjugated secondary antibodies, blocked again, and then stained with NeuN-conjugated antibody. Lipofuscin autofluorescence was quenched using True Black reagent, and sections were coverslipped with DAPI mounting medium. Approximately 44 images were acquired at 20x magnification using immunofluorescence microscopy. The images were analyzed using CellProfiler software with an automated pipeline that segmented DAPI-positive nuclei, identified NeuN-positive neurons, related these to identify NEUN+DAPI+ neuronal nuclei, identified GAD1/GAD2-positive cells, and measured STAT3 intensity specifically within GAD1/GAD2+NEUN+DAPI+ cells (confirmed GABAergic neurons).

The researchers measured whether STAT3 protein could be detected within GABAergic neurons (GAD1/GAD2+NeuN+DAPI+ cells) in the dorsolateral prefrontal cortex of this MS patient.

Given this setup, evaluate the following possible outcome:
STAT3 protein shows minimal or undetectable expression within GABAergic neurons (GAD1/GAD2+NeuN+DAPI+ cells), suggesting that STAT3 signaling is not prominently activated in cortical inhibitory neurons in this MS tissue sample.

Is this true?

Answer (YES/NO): NO